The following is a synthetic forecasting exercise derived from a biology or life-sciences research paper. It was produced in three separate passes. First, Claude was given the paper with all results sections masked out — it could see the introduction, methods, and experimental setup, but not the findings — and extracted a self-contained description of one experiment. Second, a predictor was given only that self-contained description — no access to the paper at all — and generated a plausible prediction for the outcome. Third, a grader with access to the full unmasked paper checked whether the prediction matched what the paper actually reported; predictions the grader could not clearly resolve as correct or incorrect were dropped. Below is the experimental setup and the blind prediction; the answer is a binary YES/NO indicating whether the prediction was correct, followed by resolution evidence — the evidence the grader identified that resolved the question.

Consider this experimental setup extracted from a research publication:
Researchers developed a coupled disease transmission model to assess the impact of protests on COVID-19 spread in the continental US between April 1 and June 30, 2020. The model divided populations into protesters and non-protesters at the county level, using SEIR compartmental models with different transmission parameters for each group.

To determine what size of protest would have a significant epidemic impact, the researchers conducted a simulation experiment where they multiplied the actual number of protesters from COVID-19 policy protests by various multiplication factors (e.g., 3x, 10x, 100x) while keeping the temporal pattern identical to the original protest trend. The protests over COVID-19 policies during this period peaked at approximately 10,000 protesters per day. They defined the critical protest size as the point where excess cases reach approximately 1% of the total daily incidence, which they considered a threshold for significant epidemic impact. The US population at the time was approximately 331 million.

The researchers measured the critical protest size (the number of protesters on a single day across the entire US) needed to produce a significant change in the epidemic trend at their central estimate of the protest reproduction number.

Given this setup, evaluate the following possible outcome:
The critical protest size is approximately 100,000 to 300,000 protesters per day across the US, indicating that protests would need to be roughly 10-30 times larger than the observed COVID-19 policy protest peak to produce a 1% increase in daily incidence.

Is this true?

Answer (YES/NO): NO